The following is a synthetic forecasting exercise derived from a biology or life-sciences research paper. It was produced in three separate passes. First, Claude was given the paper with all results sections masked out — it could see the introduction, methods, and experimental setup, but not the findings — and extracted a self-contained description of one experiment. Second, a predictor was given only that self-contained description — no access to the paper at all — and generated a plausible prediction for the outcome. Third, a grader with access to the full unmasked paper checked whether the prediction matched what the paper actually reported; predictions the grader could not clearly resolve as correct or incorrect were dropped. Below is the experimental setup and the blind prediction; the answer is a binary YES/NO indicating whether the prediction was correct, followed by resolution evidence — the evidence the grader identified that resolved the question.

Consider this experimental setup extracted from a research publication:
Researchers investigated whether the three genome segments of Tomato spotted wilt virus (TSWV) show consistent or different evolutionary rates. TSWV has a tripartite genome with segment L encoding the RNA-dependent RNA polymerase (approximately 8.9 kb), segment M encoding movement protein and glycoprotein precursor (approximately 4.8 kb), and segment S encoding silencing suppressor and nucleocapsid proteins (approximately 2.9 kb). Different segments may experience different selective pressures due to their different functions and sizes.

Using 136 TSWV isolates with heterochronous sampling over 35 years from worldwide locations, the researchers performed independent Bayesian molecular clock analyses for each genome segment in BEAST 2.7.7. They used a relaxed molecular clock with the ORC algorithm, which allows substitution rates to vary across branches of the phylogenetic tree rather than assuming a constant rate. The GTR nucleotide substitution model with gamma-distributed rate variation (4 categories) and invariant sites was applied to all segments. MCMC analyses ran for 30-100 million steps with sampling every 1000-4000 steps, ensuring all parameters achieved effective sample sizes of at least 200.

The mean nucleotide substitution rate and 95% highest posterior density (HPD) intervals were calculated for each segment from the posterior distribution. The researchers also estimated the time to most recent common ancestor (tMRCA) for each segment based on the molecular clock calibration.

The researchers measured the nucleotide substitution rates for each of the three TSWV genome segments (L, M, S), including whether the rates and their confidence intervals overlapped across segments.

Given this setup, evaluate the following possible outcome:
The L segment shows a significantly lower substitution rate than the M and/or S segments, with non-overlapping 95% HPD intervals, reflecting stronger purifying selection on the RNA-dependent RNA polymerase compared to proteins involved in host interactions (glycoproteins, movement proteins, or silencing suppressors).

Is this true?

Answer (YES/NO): NO